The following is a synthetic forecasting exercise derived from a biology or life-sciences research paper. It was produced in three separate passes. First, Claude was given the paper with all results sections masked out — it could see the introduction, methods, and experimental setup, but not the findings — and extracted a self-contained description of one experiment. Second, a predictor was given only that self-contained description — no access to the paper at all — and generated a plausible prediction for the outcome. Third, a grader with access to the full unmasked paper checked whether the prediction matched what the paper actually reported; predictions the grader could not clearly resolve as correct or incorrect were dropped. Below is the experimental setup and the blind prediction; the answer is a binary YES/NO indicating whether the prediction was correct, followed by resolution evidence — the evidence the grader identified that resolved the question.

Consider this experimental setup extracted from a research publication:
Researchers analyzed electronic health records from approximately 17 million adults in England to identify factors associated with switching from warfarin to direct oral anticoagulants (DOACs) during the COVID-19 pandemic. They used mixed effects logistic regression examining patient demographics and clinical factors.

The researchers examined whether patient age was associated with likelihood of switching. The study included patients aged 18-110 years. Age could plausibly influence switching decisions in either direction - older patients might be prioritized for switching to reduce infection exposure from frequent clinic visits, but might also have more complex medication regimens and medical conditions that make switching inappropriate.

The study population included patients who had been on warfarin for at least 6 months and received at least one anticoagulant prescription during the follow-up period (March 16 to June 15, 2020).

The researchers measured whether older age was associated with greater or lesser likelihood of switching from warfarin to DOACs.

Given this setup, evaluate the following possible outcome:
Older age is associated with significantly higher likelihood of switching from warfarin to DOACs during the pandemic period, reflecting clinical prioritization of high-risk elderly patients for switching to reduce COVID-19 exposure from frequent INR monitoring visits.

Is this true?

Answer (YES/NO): YES